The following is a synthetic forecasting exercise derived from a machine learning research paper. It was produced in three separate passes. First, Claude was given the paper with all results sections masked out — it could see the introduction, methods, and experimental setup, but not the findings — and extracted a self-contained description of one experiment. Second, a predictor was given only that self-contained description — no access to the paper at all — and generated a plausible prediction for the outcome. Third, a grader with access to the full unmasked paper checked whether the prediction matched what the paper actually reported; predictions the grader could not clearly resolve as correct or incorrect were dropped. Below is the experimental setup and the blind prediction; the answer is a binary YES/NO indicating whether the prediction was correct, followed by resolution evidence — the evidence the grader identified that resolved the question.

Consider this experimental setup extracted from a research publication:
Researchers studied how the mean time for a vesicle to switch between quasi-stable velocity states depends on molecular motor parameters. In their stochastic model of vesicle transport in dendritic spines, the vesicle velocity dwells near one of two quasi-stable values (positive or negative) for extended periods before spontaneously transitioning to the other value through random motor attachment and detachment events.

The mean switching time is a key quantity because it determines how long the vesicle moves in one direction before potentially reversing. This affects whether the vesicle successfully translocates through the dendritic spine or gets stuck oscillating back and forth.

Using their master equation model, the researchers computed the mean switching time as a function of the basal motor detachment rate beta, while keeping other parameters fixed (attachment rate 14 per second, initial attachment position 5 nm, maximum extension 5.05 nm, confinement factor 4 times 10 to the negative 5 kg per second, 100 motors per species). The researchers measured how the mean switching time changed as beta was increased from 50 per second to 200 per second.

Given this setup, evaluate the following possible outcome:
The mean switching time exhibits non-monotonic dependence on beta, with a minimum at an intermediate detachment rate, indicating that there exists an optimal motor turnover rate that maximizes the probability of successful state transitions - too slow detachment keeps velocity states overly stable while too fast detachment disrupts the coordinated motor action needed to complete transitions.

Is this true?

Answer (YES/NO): NO